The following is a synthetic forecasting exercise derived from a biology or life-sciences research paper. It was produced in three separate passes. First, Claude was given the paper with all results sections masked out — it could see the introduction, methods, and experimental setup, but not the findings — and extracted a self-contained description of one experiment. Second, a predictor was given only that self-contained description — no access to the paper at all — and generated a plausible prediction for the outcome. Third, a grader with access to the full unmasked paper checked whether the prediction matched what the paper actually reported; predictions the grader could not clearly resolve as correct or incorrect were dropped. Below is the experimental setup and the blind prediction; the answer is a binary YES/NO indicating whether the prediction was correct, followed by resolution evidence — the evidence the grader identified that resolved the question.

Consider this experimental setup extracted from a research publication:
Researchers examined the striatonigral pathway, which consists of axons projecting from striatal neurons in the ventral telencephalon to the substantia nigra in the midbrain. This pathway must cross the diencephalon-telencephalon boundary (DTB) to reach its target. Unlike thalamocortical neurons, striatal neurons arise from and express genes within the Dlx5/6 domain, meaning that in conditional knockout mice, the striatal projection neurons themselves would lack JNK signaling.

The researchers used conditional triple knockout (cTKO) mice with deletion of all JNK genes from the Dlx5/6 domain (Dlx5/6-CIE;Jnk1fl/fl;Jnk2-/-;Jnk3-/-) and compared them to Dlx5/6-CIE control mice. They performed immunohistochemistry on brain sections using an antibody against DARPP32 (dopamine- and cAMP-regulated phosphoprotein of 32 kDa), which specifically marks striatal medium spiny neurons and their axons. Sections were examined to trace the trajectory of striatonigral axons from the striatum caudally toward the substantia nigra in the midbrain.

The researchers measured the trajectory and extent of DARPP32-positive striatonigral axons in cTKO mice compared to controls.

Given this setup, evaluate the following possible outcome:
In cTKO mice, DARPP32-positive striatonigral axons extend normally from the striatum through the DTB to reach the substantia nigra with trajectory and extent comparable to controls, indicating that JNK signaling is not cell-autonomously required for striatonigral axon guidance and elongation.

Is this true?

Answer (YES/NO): NO